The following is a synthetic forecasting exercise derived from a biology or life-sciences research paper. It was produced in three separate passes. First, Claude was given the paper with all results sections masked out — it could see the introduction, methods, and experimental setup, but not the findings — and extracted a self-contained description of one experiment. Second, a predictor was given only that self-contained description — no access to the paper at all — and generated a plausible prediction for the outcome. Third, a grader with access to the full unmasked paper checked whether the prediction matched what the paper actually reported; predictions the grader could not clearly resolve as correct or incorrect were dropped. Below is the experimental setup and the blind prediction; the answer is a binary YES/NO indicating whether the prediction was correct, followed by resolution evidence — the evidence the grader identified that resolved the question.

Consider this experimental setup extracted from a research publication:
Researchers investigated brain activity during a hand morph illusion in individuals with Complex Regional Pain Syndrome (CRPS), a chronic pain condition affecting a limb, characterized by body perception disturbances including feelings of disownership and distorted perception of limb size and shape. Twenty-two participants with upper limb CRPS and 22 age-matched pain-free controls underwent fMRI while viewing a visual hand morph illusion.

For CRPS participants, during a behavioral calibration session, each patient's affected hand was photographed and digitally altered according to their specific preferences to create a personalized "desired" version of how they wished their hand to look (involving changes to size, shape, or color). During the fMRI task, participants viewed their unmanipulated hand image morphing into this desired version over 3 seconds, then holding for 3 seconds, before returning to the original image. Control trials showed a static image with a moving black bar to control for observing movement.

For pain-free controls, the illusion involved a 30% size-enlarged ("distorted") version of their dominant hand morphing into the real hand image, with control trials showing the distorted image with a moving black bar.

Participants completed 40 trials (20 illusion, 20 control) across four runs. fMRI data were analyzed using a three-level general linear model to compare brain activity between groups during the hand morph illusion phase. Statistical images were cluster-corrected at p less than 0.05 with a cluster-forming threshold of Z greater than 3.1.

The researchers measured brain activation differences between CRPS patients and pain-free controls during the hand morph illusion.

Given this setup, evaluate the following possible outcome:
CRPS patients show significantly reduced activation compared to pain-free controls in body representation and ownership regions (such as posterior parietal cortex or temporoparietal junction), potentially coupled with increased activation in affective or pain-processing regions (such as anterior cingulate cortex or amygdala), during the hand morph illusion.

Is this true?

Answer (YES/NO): NO